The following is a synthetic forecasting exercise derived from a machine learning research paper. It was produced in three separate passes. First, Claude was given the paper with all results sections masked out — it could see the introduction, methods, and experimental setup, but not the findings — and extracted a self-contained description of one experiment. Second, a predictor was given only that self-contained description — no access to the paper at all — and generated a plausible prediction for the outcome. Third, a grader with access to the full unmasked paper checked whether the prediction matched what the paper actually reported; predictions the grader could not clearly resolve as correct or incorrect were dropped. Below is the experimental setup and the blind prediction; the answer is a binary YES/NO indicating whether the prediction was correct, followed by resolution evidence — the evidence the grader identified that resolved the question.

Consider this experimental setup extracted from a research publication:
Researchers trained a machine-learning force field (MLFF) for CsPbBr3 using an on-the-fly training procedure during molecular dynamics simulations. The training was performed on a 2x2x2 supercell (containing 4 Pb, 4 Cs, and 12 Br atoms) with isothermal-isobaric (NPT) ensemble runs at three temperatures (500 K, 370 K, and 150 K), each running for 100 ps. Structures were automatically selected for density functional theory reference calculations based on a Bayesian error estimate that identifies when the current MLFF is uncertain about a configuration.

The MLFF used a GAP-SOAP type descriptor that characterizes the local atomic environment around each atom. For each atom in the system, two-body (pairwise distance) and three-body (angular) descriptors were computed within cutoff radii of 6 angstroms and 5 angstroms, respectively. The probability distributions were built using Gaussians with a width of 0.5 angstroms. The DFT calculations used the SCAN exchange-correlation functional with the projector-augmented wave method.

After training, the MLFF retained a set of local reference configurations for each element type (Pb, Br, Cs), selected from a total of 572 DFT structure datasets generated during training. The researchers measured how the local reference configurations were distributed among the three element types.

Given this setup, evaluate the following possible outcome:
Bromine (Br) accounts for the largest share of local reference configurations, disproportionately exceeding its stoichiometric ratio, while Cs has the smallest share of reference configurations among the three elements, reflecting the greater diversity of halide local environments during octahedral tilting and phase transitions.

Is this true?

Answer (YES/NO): NO